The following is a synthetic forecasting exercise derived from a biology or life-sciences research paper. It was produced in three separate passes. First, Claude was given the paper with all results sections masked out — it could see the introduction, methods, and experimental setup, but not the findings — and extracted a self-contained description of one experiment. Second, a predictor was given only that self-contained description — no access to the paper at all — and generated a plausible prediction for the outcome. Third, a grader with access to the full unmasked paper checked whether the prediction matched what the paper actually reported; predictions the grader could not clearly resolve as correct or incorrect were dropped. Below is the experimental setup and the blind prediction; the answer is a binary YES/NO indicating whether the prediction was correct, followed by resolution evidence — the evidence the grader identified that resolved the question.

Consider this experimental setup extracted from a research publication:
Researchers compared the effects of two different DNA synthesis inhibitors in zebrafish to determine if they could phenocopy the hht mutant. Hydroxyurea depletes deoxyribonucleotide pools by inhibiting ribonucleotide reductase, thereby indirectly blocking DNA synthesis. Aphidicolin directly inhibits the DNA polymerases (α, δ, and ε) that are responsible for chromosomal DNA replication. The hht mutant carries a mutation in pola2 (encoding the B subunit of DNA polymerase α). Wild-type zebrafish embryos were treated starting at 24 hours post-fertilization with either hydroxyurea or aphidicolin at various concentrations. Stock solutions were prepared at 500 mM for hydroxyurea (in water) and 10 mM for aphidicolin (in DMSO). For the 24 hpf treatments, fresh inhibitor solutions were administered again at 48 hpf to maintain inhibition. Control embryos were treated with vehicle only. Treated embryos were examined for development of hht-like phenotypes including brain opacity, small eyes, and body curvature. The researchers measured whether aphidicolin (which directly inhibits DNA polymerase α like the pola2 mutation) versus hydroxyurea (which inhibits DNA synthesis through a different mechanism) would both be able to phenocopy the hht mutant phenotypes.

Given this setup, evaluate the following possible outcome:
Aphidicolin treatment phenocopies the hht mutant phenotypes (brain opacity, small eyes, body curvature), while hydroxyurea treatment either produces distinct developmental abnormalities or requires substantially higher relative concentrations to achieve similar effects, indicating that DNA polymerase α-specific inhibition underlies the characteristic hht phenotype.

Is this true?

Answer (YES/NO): NO